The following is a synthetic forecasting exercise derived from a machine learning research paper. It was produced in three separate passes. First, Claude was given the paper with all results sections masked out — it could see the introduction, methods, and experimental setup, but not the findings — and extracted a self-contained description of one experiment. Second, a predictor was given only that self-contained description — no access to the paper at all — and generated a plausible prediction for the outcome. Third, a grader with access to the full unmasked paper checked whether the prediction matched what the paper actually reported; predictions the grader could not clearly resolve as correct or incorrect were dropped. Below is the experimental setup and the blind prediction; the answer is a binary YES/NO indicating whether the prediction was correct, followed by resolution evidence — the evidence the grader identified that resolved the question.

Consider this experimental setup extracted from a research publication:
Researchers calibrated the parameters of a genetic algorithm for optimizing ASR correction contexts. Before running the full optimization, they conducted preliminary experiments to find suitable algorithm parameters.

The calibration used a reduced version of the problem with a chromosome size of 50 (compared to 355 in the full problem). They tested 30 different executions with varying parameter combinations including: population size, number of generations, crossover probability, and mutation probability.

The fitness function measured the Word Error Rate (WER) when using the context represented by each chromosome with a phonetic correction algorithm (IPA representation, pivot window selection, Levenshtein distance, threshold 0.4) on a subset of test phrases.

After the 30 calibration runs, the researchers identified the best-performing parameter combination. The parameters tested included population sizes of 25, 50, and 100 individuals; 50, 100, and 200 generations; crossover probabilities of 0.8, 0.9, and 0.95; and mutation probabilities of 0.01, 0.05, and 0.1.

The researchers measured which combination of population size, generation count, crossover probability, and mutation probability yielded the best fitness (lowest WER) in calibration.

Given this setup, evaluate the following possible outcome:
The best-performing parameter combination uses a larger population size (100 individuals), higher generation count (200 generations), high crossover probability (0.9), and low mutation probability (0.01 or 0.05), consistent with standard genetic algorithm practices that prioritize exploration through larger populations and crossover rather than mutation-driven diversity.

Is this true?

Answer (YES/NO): NO